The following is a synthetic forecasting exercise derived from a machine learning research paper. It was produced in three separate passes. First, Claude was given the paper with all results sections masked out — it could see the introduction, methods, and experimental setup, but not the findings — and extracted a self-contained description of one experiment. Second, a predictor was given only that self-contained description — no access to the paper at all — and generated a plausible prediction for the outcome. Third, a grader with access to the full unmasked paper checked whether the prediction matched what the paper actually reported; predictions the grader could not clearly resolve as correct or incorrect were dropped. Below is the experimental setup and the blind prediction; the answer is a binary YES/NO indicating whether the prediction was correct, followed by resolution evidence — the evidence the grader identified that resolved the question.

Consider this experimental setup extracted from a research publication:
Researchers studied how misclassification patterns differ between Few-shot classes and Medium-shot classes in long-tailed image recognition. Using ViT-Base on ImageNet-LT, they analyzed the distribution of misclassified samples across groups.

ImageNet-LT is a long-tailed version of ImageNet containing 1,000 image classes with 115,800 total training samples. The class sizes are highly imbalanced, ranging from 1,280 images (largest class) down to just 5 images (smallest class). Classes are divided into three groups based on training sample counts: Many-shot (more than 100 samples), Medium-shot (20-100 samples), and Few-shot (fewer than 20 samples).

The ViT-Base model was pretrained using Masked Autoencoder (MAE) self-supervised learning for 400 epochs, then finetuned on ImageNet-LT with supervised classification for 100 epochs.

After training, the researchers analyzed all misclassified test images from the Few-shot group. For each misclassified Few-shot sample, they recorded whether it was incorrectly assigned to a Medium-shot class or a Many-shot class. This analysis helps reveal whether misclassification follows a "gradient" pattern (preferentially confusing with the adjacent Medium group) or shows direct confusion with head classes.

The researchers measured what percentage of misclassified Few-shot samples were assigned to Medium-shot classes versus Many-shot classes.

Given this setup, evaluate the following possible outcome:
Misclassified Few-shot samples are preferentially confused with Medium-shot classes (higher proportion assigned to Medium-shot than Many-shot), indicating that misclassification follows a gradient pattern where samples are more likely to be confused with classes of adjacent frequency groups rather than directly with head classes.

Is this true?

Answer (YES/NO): NO